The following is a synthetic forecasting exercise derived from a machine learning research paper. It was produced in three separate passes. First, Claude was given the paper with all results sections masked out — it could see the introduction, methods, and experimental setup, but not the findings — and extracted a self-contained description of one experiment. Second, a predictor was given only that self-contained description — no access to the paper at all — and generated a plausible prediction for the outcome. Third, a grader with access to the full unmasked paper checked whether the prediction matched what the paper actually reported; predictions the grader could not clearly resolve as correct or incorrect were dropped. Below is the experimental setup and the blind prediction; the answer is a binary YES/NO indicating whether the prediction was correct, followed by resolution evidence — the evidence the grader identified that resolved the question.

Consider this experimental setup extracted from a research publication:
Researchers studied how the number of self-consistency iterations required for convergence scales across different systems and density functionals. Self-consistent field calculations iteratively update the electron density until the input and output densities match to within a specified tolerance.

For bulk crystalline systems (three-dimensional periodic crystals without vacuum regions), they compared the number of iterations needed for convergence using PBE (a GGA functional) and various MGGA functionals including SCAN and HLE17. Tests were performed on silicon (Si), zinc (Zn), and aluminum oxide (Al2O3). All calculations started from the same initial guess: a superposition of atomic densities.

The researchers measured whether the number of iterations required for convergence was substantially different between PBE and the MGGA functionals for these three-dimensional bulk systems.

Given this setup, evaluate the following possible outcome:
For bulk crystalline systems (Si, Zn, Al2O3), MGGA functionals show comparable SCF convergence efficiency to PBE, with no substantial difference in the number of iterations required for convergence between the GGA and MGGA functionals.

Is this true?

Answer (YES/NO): YES